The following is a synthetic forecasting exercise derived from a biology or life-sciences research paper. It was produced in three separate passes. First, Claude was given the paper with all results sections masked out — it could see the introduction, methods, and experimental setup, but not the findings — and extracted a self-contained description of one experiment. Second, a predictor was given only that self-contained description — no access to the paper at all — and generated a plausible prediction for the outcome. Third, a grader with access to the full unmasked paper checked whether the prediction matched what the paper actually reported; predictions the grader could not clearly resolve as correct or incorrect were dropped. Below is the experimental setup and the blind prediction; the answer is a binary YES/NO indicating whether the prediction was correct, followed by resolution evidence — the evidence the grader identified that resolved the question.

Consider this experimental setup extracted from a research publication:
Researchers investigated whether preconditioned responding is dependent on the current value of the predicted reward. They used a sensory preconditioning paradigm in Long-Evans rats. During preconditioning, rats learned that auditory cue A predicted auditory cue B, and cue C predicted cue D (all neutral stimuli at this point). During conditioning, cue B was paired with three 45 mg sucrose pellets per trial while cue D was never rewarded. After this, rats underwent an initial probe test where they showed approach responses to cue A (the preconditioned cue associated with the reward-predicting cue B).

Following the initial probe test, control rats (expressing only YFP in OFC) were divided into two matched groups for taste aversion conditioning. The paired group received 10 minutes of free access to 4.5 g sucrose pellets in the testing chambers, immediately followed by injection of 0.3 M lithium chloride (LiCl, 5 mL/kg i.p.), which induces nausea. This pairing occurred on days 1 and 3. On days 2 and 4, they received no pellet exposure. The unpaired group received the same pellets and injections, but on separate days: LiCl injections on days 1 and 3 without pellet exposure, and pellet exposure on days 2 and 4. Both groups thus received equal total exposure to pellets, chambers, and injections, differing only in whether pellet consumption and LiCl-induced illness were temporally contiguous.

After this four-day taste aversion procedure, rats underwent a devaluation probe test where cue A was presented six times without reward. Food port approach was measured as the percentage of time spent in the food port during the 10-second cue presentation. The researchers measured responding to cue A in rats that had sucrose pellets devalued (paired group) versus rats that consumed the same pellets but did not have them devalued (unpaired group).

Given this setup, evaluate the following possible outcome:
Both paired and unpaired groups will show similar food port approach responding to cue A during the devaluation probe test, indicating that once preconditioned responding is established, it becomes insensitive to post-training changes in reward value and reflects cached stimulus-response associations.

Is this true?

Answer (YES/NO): NO